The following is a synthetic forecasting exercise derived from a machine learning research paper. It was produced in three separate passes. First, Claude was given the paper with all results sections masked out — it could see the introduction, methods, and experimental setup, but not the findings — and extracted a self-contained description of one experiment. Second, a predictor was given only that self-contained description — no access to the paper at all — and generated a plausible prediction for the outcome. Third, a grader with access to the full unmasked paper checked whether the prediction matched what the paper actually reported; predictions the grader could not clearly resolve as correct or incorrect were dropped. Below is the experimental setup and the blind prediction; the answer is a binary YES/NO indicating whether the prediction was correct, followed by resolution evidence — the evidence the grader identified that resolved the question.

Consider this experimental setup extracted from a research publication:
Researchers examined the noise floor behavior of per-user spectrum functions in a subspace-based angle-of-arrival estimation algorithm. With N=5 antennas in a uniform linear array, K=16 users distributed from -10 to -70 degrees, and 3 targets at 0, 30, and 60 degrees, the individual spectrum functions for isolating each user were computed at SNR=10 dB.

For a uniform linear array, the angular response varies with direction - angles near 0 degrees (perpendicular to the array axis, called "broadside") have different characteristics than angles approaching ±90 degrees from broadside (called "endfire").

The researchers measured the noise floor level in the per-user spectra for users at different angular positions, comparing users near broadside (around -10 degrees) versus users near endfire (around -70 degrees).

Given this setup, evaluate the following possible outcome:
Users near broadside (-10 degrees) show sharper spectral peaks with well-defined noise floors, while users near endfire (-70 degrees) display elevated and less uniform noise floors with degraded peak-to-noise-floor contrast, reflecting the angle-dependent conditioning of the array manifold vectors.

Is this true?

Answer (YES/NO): NO